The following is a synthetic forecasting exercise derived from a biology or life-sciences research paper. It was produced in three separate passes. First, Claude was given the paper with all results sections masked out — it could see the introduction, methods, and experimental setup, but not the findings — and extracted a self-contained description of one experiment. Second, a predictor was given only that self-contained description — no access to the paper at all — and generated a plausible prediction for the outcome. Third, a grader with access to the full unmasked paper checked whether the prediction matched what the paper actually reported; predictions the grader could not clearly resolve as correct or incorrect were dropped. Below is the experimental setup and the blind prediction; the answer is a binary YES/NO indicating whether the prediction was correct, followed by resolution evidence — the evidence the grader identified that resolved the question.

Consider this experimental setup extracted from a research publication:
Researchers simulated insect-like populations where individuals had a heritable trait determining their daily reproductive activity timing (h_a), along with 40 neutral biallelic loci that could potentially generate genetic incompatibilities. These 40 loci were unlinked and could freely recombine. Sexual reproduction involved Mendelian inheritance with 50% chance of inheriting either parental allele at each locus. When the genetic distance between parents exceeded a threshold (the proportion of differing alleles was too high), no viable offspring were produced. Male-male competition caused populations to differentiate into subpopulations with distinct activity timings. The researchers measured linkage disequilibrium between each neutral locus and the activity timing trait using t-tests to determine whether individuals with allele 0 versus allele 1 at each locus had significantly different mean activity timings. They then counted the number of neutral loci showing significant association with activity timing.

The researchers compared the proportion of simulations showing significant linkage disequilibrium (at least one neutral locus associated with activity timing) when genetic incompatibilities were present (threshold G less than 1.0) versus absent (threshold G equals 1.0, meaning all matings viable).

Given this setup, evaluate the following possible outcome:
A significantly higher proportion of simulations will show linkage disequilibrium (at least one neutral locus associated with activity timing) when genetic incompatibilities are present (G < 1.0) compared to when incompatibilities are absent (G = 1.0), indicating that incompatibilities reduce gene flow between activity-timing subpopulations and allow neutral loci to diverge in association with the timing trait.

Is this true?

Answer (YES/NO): YES